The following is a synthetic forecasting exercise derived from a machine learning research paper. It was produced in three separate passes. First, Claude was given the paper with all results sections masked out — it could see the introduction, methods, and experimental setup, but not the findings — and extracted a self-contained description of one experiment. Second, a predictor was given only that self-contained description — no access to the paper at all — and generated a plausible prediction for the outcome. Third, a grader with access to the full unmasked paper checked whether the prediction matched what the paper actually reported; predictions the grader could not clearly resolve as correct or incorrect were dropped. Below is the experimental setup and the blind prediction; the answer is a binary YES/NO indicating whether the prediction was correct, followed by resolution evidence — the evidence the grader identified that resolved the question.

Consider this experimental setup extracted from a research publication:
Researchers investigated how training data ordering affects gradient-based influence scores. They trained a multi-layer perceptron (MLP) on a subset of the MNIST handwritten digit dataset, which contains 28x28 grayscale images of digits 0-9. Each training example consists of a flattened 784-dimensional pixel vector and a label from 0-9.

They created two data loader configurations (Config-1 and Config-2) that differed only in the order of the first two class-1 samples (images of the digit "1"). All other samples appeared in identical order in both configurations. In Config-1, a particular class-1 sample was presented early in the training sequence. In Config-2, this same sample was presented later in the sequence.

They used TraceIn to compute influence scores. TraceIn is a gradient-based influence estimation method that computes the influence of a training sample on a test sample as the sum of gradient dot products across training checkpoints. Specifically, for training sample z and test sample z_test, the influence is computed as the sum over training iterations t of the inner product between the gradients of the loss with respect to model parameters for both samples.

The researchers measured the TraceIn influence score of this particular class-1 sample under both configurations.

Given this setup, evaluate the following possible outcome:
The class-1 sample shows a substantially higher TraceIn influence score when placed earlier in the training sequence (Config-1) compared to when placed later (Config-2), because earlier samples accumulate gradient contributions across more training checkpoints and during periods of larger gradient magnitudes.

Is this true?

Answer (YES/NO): YES